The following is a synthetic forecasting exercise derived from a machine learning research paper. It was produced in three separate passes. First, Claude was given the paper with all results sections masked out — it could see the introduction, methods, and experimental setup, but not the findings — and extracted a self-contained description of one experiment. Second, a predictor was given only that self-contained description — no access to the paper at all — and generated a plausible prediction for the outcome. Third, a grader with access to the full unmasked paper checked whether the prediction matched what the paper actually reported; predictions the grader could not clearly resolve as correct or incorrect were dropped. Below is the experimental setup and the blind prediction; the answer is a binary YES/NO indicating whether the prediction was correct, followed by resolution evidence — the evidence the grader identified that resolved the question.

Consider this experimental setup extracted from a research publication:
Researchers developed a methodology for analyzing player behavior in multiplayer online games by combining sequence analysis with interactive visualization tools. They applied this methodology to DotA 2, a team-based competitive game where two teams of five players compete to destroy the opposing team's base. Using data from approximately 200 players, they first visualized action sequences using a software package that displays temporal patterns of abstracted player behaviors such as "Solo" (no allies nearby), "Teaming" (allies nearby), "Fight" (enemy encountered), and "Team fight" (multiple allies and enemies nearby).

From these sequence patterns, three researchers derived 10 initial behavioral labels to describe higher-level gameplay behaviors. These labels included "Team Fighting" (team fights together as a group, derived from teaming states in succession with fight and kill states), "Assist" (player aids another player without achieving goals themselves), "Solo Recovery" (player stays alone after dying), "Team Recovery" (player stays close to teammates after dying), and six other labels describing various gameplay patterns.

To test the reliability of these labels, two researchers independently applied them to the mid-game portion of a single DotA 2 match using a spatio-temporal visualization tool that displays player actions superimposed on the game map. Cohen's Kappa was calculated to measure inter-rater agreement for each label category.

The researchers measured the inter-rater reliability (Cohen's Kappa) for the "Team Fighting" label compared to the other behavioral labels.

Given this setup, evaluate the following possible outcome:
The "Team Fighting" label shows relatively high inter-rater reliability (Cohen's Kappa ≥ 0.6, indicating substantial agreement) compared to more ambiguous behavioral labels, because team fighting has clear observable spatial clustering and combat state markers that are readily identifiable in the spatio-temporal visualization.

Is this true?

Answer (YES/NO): YES